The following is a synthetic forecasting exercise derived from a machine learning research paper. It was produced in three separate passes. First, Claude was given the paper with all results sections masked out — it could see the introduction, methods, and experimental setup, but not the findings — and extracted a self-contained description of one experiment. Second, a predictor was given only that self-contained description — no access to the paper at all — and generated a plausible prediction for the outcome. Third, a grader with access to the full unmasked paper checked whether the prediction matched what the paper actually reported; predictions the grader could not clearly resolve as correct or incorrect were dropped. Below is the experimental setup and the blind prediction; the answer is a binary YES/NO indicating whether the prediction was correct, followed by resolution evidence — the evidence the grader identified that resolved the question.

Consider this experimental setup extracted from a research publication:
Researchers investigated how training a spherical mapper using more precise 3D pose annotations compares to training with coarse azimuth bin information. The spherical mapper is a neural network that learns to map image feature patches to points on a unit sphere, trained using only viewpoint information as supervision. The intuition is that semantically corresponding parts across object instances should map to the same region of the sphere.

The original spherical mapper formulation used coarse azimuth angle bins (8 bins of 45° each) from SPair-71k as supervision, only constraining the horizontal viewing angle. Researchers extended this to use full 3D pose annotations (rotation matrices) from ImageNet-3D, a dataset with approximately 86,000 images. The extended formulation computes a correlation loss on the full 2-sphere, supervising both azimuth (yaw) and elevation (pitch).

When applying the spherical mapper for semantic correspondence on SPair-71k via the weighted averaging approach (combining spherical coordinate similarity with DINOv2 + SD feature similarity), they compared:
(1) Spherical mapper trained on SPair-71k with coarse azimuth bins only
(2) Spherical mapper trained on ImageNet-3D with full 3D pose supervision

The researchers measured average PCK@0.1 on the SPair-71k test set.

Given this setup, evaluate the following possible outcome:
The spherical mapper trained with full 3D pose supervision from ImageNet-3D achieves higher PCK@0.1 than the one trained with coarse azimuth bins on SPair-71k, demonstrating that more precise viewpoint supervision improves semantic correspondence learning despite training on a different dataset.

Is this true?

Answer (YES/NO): NO